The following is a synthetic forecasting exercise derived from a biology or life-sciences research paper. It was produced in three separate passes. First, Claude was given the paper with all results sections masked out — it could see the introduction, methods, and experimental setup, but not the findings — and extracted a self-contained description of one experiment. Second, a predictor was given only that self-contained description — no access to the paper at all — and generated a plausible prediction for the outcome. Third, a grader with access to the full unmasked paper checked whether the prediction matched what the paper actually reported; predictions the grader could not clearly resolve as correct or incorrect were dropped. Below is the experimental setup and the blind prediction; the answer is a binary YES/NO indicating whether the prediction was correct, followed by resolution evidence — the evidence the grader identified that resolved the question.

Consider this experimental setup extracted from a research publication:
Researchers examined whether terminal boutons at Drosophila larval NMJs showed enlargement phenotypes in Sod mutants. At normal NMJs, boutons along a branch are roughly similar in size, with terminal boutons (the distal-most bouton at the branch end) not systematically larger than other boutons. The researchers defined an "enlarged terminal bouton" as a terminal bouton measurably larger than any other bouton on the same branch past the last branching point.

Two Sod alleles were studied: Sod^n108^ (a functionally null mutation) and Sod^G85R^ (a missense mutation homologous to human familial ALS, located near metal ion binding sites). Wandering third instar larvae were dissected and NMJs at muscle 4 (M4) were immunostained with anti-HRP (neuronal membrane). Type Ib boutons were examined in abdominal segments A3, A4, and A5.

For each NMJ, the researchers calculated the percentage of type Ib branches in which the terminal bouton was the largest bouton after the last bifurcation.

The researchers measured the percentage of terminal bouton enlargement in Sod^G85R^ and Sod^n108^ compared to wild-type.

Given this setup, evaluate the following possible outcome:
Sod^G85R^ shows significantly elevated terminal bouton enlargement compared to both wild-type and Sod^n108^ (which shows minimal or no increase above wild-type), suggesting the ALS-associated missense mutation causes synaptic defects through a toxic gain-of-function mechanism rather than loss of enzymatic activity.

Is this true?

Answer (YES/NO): NO